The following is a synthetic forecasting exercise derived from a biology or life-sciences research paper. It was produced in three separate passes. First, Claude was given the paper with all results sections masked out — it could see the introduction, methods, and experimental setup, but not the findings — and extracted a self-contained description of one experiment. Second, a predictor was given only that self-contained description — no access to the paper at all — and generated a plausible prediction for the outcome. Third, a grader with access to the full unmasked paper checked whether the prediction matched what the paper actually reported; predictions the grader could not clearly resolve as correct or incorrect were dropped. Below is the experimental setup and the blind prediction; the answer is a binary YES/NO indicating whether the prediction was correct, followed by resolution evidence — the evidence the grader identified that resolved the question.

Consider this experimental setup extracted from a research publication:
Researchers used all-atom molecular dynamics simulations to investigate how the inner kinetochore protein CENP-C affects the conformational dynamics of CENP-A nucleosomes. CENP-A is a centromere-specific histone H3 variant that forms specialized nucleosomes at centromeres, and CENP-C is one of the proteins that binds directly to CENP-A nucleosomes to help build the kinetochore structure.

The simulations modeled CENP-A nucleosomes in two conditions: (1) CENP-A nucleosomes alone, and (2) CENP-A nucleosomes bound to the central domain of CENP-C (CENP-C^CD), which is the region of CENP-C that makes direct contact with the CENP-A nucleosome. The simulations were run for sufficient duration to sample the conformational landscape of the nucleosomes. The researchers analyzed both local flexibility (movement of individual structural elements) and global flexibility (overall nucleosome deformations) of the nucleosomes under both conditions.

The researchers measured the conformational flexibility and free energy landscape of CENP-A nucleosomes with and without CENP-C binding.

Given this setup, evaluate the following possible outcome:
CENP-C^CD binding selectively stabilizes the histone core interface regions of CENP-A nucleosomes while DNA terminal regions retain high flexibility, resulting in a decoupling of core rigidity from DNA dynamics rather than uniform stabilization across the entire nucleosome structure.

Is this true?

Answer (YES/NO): NO